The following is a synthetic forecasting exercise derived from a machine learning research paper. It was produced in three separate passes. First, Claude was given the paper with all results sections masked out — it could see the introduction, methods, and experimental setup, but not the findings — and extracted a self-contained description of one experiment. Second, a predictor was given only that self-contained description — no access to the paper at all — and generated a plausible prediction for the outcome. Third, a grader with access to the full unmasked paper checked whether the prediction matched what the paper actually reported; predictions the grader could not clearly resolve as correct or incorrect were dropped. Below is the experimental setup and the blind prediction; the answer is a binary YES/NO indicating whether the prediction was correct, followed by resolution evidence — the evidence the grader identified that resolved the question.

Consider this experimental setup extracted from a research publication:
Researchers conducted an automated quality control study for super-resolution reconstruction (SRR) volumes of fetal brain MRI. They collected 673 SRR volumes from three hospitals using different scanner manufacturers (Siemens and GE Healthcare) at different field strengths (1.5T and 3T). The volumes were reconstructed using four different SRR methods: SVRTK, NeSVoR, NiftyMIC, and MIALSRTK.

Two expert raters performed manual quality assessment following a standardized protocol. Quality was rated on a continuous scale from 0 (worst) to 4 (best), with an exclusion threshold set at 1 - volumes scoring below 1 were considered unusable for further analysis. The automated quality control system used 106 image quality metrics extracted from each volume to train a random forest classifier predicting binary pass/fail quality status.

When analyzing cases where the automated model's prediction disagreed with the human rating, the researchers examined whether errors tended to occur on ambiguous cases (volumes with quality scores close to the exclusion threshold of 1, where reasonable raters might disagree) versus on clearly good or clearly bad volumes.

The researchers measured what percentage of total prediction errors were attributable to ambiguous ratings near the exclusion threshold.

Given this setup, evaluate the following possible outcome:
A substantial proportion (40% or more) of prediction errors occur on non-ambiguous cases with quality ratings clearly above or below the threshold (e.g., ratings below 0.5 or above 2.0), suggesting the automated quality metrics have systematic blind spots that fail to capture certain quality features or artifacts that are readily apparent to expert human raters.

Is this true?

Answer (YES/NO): YES